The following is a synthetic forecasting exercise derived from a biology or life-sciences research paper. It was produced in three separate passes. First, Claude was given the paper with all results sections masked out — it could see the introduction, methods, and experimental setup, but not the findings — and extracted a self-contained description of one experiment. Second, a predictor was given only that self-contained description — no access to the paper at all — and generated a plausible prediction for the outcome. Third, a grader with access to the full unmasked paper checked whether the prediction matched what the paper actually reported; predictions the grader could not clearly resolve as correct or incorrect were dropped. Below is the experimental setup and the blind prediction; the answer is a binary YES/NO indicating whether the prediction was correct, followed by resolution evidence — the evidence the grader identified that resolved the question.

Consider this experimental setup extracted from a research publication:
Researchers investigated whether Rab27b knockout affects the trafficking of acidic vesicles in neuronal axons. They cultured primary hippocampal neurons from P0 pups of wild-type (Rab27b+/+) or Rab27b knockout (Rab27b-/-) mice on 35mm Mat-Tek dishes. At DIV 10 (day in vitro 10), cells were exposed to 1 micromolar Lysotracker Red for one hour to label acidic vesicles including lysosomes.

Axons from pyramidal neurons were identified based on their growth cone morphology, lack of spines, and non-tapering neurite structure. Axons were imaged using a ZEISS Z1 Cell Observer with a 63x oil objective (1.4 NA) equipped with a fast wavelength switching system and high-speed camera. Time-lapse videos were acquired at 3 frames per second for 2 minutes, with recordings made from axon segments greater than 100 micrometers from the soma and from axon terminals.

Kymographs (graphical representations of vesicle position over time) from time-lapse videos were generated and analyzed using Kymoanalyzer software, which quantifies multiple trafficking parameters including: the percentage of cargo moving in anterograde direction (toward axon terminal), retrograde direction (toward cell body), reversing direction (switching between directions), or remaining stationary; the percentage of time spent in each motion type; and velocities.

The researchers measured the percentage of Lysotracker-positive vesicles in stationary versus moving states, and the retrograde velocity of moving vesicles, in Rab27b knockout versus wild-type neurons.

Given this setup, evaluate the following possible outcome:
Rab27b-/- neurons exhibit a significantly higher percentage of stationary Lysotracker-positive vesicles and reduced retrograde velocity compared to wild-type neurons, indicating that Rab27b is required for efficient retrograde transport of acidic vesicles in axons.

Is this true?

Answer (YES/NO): YES